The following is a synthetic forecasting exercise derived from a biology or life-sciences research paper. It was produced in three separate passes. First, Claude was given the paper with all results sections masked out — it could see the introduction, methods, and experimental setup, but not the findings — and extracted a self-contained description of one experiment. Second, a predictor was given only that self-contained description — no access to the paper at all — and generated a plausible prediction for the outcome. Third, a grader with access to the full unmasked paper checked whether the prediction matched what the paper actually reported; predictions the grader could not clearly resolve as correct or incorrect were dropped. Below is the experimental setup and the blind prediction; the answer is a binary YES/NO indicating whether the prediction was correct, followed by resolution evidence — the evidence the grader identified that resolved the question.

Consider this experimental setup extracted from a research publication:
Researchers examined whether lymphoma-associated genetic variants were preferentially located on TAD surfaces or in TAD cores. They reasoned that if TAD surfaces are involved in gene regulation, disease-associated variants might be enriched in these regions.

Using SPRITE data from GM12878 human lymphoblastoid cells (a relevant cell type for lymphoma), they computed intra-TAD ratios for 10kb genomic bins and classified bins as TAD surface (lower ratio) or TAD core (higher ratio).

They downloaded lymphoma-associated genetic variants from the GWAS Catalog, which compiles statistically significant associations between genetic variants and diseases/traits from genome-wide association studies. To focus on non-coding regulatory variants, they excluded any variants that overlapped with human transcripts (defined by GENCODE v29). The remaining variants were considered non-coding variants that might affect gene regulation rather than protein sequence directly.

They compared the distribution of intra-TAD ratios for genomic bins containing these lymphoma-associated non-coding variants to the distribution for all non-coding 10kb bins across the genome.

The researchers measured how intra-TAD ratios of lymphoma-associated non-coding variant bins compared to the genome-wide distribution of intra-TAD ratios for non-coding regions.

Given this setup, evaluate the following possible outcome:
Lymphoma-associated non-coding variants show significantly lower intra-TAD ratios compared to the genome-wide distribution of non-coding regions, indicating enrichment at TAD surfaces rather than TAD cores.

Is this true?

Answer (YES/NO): YES